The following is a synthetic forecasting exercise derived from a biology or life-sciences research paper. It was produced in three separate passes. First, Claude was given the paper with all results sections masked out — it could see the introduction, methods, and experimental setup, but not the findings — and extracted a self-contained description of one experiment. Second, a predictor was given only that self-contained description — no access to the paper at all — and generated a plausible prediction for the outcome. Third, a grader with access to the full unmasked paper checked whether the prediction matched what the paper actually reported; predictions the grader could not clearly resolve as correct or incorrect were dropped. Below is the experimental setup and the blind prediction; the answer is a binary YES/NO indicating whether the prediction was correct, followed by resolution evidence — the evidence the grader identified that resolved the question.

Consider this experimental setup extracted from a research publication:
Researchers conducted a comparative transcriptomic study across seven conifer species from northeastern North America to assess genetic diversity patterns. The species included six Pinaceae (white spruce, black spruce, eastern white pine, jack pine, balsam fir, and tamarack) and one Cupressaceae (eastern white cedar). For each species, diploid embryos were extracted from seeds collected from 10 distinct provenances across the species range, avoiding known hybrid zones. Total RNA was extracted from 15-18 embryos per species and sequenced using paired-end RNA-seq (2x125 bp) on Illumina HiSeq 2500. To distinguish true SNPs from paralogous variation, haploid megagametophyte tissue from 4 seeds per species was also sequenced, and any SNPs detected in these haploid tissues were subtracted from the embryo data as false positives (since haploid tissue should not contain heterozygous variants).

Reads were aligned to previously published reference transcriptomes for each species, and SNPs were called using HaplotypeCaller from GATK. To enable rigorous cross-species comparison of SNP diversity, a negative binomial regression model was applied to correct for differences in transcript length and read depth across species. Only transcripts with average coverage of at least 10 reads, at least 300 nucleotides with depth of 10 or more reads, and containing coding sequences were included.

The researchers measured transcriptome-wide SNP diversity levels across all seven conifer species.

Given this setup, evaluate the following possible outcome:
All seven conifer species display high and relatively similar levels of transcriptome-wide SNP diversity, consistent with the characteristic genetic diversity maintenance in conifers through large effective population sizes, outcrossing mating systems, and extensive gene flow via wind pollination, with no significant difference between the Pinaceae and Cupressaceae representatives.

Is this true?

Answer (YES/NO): NO